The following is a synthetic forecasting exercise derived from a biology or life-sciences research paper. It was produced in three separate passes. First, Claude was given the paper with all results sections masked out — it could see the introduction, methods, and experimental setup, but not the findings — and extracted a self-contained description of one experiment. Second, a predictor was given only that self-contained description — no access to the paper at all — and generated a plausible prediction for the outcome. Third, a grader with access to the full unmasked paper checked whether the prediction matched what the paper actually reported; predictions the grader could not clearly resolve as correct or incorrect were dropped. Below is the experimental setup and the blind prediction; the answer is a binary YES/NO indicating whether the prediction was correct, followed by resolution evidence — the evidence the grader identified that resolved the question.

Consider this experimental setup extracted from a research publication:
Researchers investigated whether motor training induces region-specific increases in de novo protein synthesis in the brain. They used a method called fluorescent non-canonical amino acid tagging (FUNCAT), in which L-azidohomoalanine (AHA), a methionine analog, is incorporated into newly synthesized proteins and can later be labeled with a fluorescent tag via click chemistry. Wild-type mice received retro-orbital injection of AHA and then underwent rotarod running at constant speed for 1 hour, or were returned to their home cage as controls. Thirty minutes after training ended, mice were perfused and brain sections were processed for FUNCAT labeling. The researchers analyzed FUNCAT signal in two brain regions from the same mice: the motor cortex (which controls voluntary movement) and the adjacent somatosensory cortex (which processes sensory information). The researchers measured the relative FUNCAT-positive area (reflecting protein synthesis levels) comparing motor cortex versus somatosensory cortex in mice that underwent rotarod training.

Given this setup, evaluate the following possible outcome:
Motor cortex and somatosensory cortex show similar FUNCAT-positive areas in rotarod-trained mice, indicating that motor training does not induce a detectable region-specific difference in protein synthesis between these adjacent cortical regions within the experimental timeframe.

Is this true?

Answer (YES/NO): NO